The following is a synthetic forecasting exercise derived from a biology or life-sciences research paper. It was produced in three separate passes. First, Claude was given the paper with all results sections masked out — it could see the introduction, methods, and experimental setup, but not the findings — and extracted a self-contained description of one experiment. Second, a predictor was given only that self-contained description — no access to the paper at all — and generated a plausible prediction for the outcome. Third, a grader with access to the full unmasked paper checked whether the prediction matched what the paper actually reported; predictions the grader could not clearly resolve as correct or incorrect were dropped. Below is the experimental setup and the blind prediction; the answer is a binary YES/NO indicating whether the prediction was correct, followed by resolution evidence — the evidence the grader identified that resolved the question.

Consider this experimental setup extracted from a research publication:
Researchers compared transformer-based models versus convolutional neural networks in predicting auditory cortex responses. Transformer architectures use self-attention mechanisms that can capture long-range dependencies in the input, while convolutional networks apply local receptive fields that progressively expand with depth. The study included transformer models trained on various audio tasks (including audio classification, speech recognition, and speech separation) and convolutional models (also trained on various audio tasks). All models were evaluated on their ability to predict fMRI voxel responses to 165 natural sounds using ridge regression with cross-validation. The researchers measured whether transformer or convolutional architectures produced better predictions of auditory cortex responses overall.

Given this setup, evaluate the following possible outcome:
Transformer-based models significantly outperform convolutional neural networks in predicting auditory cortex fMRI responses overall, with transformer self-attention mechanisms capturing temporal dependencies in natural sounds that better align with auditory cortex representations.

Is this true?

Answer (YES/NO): NO